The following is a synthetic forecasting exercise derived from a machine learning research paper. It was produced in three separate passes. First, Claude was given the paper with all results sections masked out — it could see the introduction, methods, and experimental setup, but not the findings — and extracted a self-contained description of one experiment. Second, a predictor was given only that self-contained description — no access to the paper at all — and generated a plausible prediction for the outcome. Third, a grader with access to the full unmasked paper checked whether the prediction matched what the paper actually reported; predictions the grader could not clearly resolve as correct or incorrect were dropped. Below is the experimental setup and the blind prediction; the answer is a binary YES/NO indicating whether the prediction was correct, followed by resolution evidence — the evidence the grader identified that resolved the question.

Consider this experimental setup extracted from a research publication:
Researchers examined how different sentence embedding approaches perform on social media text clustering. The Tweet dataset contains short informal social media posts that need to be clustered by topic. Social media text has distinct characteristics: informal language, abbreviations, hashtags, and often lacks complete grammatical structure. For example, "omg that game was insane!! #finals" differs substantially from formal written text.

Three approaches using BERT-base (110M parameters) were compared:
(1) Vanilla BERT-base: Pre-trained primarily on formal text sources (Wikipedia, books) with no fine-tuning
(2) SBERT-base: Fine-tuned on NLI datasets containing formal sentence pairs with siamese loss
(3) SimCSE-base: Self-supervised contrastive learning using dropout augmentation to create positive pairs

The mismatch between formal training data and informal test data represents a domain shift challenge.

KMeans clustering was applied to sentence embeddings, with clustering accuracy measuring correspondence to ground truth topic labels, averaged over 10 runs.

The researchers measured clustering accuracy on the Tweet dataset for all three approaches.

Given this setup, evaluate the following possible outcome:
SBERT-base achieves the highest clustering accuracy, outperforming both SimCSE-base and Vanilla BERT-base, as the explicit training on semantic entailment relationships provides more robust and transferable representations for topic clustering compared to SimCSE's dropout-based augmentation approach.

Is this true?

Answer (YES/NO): NO